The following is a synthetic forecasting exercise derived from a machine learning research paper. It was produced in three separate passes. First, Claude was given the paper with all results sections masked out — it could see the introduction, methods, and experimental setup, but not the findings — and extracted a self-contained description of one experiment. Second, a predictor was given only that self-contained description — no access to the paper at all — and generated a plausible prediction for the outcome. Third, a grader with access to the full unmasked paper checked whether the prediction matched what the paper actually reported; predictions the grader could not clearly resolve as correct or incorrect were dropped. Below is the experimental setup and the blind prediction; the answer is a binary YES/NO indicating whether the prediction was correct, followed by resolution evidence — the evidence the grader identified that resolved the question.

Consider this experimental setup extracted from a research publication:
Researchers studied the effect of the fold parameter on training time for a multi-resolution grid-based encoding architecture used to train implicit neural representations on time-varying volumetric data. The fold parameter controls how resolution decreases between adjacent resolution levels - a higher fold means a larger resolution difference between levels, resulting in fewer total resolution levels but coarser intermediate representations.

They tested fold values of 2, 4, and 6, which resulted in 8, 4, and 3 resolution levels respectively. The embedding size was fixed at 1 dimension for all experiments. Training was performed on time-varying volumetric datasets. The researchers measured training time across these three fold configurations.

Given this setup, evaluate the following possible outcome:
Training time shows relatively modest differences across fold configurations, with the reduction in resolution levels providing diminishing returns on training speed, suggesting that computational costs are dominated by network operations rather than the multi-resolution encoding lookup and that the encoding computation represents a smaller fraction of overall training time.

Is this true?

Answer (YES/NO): YES